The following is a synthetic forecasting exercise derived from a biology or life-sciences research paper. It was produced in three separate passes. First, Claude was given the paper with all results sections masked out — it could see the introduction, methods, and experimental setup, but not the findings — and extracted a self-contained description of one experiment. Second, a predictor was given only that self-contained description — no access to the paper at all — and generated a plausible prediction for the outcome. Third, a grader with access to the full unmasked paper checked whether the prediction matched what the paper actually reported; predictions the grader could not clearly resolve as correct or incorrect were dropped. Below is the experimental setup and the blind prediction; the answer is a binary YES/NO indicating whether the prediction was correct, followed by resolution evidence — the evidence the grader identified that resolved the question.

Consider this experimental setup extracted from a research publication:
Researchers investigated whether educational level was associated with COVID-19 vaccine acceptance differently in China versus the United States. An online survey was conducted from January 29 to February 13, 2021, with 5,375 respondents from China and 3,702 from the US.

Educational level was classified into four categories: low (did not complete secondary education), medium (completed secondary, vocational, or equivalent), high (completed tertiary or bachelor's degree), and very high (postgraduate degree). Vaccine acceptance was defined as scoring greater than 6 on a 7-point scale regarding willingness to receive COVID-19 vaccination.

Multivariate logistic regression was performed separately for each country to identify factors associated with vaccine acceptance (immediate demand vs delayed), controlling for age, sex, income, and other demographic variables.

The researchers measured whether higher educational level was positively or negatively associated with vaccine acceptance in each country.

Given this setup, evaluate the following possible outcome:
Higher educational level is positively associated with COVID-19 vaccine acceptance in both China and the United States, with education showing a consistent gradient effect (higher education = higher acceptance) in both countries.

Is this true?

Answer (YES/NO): NO